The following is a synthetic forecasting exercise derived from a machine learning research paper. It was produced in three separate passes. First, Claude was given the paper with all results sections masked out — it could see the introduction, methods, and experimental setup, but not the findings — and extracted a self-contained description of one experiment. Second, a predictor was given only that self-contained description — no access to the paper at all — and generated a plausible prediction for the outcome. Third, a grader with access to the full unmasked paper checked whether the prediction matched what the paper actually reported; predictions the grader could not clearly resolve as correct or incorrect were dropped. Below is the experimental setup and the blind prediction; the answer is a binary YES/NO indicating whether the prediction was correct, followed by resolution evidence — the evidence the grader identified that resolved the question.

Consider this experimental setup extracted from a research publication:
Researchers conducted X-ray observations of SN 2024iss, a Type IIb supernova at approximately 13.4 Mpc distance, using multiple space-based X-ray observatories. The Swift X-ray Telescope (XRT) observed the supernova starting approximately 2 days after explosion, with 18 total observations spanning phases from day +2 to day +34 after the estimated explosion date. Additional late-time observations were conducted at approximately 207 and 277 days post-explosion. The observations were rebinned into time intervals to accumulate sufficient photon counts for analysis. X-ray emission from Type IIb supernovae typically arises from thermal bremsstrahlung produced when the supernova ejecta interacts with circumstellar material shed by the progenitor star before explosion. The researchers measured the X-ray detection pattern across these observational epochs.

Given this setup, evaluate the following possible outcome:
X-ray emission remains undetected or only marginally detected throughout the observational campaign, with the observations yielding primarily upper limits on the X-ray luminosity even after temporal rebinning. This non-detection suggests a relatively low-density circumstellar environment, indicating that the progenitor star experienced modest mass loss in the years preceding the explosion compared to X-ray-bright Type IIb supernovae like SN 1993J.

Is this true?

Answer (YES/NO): NO